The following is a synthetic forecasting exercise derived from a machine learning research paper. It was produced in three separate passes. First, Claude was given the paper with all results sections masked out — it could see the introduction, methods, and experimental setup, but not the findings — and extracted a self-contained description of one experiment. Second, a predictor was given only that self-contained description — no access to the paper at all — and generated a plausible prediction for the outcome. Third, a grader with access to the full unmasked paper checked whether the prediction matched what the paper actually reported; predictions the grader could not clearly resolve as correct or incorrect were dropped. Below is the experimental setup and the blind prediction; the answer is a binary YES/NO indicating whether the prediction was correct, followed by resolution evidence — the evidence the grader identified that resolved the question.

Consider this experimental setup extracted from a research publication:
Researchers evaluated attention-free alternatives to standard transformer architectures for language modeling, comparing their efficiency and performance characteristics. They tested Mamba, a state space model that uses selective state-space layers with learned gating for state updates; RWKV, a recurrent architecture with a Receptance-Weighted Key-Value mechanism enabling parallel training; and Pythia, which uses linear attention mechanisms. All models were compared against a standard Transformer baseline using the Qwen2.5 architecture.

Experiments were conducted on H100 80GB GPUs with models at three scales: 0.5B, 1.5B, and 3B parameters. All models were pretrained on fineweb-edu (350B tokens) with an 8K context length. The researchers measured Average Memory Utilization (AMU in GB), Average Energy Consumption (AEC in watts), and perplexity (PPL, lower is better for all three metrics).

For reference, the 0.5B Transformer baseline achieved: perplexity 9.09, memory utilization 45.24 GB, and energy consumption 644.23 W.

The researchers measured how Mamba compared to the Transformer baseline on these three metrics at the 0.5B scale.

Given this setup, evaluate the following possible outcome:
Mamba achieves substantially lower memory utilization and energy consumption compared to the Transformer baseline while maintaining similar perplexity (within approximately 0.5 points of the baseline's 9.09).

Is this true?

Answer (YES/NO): NO